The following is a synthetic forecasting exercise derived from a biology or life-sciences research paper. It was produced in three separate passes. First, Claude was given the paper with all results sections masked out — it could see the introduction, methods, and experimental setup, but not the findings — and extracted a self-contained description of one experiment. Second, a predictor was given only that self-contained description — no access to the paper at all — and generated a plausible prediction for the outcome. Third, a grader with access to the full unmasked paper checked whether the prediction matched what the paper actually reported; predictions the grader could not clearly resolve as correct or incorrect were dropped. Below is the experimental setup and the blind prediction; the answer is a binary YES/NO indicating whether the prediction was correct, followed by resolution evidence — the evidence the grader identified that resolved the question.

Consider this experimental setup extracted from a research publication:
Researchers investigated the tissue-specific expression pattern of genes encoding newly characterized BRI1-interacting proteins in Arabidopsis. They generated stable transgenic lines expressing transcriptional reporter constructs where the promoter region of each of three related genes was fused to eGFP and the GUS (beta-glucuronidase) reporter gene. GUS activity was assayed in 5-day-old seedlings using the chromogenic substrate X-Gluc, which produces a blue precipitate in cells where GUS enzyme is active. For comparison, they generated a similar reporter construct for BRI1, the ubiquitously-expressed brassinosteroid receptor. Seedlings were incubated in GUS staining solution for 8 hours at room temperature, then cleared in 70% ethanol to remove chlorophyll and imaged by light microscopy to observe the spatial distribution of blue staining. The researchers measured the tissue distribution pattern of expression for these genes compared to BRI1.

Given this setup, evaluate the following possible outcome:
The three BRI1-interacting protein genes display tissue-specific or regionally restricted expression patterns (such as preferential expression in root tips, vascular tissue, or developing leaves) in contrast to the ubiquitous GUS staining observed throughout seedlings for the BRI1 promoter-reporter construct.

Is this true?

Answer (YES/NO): NO